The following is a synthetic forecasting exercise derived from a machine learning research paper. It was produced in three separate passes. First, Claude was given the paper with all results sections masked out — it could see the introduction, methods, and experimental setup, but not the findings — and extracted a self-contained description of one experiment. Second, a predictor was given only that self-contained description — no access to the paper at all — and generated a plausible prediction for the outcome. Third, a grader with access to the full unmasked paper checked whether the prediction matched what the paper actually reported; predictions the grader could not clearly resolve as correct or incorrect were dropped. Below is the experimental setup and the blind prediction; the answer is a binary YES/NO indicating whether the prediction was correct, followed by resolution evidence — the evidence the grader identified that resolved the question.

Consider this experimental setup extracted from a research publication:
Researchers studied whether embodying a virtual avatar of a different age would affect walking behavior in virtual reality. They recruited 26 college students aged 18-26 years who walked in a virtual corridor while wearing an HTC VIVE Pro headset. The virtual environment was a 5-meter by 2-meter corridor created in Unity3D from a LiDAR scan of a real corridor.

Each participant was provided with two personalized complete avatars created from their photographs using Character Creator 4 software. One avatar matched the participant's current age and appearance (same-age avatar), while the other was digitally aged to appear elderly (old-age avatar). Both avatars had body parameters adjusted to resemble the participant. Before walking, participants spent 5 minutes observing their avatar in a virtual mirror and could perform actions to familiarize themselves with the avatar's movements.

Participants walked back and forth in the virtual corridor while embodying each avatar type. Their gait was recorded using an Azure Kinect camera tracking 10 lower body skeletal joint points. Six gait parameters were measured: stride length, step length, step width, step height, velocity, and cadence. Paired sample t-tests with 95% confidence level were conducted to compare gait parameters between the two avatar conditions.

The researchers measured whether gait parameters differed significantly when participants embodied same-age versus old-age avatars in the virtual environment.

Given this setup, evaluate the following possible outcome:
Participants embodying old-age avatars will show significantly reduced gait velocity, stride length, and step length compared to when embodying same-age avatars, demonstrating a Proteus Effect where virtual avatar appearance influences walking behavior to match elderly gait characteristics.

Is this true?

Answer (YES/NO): NO